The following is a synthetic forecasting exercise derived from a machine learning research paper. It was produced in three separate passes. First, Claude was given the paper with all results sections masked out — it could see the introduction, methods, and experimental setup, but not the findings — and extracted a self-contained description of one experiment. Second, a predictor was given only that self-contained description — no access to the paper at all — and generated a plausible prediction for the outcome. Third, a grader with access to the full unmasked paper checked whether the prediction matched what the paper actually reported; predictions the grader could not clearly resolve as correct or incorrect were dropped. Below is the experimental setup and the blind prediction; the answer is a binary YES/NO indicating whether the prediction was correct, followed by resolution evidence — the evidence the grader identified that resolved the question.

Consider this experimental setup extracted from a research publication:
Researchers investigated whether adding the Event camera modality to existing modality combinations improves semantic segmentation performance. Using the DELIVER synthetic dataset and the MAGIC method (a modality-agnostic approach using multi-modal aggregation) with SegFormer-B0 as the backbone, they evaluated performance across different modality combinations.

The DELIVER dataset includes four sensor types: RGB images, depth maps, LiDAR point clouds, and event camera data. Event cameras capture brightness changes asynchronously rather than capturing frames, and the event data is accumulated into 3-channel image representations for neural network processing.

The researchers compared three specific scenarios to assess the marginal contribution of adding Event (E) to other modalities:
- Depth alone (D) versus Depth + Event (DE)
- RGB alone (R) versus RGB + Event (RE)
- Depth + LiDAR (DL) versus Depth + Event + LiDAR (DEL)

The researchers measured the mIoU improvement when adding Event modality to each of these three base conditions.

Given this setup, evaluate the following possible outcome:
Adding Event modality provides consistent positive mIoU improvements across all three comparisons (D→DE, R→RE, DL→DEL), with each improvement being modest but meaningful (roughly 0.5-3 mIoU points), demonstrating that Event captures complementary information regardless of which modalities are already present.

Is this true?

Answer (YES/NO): NO